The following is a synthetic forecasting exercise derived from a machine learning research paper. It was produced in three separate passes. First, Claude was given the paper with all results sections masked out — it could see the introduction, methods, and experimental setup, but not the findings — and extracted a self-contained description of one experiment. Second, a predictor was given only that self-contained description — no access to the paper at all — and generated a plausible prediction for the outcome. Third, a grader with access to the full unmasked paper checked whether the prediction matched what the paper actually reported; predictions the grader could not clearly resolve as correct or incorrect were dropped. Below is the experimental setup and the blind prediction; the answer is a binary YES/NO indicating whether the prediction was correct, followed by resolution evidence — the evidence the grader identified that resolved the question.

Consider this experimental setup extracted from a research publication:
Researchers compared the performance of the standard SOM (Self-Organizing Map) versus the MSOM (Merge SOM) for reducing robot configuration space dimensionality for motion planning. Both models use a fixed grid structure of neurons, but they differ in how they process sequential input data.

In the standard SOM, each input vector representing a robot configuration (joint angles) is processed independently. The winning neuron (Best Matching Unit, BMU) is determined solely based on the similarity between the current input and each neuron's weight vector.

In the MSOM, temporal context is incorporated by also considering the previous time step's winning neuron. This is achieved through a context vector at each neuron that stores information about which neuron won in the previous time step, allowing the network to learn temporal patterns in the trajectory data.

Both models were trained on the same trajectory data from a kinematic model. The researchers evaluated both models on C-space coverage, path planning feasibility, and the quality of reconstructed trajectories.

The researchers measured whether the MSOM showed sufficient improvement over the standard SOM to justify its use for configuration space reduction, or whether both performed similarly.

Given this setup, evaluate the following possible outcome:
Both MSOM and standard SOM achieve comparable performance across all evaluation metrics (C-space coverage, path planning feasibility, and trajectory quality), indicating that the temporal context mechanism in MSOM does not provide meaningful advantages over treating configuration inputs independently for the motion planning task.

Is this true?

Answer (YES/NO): YES